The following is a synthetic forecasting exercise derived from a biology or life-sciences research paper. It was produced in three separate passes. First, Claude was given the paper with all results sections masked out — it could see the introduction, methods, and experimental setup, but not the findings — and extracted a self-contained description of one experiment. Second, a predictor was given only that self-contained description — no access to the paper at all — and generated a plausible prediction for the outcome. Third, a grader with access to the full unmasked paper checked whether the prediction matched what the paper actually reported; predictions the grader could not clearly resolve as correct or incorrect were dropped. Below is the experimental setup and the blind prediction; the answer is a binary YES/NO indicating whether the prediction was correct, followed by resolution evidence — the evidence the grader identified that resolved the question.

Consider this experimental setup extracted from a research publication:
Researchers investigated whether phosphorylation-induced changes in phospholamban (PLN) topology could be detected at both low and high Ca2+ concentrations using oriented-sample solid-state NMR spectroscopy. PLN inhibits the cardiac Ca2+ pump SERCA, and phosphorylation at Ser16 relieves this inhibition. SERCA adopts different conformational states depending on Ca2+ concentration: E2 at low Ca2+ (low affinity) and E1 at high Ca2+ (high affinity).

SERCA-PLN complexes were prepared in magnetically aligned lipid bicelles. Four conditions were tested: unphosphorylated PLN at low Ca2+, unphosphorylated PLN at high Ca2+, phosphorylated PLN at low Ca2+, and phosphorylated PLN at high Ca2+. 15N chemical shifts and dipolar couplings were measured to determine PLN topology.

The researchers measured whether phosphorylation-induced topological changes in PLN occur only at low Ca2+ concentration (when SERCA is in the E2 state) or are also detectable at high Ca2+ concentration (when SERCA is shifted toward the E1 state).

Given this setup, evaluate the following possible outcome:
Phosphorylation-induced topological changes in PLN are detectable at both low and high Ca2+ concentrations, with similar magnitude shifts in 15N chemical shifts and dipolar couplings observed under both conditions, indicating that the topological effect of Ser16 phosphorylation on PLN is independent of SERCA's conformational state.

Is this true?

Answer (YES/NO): NO